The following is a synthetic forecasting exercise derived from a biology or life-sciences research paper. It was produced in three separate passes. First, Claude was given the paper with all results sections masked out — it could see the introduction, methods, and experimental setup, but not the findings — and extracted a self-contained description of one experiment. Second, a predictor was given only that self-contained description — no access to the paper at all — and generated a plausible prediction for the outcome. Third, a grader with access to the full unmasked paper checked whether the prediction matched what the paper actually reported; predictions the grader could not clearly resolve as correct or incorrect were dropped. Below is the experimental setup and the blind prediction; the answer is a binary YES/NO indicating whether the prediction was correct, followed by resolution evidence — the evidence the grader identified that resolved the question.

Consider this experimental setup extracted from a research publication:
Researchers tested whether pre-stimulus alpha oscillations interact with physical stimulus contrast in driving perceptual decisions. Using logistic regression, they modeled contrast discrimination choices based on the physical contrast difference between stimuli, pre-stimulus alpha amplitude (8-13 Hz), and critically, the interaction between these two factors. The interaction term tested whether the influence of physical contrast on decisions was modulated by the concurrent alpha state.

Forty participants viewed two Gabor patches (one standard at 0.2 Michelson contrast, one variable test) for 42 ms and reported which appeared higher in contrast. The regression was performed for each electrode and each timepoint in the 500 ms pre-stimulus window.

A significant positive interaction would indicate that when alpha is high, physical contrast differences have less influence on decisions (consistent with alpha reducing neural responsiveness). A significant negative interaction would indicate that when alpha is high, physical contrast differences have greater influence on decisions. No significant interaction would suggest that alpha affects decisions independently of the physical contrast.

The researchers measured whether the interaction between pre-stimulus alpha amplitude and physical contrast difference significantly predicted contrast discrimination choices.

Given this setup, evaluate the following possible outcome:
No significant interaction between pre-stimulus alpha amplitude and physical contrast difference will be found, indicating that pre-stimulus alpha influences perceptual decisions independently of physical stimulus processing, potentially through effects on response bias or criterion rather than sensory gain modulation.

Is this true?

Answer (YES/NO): NO